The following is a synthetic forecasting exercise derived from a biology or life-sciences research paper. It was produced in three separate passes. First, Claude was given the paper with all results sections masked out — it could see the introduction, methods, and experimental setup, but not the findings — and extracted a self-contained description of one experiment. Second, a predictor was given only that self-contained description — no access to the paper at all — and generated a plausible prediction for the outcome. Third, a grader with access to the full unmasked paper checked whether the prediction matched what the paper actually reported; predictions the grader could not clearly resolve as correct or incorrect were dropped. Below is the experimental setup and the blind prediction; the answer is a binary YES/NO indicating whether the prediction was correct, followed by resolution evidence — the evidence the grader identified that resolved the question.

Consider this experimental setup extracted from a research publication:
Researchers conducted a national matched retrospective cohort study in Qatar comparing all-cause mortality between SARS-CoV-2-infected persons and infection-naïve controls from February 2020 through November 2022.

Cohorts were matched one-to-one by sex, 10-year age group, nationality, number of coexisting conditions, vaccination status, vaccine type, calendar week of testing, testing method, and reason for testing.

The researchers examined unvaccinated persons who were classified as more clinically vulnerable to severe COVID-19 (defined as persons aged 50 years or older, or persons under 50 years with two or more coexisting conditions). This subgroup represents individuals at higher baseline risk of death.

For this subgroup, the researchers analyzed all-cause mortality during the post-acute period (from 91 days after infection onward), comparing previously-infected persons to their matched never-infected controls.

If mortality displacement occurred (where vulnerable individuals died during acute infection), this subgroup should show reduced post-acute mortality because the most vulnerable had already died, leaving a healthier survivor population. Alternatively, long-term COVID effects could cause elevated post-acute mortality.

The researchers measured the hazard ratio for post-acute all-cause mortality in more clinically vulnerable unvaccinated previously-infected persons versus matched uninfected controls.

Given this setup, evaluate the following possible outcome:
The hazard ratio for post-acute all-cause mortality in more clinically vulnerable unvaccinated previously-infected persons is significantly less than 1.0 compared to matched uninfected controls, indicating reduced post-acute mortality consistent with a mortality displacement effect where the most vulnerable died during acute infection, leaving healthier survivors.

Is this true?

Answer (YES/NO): YES